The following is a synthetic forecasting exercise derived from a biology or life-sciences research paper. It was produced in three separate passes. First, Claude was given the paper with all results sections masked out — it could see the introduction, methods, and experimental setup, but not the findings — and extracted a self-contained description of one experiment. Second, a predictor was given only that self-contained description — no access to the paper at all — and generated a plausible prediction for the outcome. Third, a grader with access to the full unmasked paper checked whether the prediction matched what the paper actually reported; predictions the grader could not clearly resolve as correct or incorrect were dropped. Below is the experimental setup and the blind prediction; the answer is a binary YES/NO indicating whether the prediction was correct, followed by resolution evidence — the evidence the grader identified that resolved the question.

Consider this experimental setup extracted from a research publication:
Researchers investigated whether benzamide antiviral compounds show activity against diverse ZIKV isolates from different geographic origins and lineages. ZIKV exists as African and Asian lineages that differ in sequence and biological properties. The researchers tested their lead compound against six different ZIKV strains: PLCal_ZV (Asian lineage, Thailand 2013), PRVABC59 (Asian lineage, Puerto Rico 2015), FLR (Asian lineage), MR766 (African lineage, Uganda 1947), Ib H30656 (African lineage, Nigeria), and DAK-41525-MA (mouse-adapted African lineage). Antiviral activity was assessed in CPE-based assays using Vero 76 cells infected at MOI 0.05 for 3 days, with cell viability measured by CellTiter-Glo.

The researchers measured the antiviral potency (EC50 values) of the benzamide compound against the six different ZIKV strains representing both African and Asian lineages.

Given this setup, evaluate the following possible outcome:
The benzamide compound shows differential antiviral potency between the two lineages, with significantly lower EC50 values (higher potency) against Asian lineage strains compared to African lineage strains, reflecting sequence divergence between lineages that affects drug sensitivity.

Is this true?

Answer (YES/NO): NO